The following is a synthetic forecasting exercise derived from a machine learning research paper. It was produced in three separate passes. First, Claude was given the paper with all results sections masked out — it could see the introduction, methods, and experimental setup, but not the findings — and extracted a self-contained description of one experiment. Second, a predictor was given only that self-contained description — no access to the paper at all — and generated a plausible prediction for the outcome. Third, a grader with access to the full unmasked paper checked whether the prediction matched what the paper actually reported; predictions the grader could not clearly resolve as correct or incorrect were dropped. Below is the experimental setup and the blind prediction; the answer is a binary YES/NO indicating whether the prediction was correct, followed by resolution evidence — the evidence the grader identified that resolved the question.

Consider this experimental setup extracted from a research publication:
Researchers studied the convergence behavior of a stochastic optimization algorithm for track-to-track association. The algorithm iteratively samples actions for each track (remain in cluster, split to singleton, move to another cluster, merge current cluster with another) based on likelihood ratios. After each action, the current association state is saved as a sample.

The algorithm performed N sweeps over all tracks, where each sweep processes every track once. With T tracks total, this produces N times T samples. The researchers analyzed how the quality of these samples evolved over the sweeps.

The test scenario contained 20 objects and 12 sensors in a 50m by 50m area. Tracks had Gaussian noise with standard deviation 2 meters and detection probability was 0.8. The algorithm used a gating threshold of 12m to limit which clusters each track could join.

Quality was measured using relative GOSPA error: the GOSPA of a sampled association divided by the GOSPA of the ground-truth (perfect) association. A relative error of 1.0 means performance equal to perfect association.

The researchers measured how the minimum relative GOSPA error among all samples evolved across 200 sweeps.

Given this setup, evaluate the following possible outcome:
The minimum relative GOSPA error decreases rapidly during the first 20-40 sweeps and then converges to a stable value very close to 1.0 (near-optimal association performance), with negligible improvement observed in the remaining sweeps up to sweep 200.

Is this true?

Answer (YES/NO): NO